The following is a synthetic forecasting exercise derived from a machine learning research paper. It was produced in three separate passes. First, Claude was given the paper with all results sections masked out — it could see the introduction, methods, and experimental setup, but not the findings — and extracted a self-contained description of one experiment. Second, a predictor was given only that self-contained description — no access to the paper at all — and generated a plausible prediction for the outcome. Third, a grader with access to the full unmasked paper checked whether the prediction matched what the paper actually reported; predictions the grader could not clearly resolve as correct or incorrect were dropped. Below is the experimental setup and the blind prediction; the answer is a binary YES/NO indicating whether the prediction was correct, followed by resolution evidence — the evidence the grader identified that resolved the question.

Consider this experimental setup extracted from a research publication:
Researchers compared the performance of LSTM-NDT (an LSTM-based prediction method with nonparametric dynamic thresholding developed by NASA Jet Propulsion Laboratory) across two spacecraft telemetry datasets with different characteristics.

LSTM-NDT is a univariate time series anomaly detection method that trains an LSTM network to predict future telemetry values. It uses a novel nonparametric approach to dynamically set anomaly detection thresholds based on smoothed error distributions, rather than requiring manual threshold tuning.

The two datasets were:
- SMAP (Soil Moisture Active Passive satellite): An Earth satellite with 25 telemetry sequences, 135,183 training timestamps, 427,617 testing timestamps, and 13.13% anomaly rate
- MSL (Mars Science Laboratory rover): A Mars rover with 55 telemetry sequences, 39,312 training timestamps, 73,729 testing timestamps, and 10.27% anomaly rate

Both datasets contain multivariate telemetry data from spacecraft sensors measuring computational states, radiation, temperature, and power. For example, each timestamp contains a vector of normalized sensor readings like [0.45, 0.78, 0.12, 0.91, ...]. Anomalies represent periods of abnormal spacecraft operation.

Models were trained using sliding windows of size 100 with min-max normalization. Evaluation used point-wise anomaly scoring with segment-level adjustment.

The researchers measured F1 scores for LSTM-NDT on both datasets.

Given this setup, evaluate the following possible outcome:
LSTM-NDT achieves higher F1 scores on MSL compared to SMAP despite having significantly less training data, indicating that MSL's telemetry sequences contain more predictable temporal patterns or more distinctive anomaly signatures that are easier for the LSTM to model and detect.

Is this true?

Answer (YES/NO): NO